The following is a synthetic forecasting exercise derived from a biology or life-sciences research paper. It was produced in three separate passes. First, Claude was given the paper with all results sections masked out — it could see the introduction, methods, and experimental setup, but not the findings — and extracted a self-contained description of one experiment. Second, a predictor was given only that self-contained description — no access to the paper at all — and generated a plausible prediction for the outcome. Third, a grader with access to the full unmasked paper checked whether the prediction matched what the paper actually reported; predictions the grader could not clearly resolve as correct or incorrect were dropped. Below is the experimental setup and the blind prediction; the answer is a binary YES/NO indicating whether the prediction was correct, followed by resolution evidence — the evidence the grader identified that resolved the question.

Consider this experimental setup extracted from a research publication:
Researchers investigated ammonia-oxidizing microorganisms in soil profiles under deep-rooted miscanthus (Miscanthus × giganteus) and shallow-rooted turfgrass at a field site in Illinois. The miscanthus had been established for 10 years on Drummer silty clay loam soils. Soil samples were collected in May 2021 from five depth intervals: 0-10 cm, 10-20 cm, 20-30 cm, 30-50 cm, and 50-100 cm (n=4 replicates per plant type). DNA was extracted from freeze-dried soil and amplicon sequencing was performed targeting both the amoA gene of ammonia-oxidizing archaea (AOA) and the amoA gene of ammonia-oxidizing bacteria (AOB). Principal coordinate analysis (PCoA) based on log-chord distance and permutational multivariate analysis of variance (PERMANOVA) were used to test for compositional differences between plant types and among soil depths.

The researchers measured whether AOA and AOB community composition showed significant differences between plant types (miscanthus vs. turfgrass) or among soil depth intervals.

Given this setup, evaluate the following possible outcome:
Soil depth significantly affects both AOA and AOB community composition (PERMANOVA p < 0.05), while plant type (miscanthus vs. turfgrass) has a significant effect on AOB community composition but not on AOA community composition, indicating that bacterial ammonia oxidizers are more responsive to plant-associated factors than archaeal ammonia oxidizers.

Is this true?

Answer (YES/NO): NO